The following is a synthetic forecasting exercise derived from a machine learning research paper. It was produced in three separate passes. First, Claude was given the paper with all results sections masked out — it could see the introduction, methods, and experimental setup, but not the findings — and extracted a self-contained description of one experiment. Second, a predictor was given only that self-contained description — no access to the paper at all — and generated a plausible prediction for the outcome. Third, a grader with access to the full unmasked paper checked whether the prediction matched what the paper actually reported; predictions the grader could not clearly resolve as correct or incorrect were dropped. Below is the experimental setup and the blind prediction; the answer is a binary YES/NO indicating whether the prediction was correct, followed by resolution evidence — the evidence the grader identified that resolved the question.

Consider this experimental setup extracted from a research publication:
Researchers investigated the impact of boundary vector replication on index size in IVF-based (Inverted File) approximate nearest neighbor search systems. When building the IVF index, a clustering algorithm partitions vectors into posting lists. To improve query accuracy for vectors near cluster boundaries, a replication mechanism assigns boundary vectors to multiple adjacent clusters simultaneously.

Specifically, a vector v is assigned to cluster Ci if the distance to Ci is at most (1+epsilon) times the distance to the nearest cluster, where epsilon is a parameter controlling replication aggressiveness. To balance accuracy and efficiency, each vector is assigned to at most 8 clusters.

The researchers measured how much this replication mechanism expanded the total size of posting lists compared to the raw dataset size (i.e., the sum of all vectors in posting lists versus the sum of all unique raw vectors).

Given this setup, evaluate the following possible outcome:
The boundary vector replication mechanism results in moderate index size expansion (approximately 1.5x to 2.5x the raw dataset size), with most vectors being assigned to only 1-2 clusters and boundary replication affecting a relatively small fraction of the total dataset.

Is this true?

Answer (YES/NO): NO